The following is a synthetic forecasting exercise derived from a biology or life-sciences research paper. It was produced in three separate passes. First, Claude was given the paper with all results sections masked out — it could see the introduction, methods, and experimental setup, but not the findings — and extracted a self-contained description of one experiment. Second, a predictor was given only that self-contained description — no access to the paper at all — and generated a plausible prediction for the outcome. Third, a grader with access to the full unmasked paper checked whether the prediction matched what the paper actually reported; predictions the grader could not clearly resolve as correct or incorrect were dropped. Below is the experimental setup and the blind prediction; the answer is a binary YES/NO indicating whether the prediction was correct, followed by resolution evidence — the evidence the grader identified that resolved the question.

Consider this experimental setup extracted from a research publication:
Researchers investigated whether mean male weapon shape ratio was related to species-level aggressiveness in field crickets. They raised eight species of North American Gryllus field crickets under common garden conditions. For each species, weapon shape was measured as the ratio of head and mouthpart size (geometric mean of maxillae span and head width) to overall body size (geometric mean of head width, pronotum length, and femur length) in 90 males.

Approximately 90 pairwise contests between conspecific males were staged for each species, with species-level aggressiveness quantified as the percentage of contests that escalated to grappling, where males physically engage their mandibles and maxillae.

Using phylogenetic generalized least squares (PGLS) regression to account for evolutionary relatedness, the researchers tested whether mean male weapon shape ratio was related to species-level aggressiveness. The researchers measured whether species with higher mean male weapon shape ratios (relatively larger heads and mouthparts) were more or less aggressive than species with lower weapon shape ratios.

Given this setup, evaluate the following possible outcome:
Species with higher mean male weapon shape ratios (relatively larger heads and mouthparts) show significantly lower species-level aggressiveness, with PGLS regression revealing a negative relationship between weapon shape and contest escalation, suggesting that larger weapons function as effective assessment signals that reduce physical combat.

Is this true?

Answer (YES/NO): NO